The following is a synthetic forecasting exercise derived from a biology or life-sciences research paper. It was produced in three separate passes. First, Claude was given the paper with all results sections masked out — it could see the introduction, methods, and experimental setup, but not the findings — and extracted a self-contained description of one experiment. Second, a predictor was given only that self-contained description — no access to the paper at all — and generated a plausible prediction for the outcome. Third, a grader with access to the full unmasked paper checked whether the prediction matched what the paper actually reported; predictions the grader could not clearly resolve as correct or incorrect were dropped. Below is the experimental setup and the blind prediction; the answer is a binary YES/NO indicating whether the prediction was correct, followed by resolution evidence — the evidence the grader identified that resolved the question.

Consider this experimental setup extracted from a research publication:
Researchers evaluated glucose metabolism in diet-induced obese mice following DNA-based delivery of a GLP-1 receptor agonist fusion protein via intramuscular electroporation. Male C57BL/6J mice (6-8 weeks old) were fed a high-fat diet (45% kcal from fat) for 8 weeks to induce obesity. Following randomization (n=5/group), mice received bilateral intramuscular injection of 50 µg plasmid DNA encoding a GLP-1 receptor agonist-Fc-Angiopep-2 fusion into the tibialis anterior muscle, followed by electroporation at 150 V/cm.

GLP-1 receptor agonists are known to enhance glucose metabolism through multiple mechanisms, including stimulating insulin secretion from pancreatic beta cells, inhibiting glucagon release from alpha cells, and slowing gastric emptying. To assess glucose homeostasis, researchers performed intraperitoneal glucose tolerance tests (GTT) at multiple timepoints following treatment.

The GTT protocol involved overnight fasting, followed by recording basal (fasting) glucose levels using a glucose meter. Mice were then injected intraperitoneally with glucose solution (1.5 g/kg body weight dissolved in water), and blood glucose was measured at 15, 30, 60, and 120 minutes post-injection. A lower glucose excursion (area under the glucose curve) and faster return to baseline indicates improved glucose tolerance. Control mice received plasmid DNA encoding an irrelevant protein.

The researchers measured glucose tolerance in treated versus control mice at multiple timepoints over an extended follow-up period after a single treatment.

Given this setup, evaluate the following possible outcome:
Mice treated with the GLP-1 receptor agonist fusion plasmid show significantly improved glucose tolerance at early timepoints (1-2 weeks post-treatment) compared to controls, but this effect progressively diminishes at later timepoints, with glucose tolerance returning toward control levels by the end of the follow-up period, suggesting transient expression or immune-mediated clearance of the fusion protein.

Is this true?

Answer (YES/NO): NO